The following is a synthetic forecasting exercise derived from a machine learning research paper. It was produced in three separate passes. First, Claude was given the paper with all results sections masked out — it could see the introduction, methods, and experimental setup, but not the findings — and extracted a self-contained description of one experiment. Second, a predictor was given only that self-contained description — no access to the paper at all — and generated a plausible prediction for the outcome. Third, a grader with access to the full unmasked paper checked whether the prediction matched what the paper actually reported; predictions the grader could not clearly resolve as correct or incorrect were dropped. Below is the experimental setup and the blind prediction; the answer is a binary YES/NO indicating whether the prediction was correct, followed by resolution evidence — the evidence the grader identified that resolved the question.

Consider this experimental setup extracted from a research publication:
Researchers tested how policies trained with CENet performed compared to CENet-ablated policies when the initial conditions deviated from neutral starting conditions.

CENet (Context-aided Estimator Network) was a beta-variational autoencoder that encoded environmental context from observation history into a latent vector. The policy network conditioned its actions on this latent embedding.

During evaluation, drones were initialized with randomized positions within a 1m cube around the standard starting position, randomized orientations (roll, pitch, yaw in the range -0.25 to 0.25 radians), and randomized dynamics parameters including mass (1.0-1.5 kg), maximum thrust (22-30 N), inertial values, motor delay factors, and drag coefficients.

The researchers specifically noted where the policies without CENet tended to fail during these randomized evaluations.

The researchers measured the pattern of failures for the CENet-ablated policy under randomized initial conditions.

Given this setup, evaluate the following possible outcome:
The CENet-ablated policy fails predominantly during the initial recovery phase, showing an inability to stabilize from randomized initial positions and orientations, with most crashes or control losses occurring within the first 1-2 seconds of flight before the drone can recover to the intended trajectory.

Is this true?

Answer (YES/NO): NO